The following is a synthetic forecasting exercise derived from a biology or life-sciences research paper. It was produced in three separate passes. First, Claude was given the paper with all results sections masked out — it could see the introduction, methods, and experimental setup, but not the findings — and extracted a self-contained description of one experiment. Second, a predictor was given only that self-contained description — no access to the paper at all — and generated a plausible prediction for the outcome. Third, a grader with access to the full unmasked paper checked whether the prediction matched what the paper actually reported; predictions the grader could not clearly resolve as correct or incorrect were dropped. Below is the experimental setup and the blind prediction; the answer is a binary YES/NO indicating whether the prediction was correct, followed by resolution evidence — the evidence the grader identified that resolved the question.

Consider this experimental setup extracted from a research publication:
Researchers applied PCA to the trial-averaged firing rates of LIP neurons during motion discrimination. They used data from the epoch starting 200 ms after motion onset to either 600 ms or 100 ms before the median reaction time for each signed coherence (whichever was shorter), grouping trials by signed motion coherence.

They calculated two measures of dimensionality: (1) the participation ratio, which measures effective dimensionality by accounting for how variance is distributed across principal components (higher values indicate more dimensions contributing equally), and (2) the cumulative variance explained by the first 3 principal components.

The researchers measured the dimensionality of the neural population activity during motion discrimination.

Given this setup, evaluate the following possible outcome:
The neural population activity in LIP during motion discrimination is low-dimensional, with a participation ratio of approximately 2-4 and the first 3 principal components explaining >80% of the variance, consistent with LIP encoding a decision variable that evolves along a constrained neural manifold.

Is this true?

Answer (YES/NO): NO